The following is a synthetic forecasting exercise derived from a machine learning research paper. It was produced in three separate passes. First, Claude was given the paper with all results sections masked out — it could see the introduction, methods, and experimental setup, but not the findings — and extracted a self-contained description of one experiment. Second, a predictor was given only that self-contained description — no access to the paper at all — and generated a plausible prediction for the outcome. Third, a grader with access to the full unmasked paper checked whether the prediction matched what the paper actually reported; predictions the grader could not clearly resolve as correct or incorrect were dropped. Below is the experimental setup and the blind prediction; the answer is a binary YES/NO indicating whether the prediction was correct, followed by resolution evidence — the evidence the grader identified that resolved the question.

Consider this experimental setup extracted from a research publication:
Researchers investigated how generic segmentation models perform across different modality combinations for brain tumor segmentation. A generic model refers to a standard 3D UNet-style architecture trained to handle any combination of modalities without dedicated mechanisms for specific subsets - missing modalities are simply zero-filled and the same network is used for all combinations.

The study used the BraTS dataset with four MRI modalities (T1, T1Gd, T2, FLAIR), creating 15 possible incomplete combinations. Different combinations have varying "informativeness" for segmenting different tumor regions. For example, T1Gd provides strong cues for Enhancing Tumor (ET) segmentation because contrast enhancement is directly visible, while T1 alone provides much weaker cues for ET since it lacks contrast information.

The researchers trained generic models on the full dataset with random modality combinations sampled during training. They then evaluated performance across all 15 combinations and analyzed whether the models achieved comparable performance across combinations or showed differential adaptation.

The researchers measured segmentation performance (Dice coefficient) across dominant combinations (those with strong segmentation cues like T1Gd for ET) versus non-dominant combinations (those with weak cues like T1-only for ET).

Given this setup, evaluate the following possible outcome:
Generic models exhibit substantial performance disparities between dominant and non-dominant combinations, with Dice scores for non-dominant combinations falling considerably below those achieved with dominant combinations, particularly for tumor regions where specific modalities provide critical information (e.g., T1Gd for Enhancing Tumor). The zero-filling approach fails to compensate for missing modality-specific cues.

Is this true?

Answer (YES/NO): YES